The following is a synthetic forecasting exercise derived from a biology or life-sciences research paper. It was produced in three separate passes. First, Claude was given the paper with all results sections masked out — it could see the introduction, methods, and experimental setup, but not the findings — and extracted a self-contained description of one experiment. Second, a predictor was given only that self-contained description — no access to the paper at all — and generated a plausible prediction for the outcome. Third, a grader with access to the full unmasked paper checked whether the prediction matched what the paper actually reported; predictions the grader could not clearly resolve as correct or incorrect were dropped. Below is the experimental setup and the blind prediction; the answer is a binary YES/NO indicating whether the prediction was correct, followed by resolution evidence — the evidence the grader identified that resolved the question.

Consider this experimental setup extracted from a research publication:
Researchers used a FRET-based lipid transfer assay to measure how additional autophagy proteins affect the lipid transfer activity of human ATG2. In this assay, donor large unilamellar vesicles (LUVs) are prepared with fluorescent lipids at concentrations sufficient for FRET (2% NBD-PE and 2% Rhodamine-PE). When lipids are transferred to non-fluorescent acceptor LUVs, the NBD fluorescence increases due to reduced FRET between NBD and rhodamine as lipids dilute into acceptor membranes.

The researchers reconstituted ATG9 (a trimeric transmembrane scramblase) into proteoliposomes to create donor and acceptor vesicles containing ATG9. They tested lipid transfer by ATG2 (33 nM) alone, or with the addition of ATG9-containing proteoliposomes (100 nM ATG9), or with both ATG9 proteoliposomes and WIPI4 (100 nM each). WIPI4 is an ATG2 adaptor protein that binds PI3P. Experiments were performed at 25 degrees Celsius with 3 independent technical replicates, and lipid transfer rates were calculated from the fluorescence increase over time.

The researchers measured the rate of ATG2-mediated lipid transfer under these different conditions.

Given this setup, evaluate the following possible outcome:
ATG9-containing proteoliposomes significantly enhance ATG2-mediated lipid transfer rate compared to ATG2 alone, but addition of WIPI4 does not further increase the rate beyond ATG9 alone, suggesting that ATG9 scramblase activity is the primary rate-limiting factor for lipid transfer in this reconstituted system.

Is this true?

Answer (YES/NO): NO